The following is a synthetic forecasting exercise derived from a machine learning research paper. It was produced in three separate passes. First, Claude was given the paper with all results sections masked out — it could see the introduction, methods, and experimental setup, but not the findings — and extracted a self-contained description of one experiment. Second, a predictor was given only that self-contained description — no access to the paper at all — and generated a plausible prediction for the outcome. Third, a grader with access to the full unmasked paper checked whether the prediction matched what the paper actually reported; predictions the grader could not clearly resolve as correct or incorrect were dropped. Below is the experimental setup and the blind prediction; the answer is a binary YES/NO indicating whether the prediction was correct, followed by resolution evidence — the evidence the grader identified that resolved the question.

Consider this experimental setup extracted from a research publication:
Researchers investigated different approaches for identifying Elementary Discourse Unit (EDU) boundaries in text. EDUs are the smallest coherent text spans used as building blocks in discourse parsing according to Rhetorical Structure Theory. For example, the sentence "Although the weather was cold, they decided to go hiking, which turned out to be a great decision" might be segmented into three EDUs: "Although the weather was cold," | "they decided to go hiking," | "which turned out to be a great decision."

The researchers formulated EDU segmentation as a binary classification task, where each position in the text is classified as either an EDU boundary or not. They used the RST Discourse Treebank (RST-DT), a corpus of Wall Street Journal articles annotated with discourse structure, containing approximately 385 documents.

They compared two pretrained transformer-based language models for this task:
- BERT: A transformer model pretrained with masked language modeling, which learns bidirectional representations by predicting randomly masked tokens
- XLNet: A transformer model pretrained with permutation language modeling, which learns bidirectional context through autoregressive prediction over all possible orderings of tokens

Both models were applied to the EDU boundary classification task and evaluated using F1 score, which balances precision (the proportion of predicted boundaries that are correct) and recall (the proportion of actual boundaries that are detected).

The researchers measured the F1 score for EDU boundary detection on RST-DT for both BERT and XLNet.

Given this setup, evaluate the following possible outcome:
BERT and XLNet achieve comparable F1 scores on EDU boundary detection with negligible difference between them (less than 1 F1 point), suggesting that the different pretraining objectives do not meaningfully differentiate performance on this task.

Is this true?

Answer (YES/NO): NO